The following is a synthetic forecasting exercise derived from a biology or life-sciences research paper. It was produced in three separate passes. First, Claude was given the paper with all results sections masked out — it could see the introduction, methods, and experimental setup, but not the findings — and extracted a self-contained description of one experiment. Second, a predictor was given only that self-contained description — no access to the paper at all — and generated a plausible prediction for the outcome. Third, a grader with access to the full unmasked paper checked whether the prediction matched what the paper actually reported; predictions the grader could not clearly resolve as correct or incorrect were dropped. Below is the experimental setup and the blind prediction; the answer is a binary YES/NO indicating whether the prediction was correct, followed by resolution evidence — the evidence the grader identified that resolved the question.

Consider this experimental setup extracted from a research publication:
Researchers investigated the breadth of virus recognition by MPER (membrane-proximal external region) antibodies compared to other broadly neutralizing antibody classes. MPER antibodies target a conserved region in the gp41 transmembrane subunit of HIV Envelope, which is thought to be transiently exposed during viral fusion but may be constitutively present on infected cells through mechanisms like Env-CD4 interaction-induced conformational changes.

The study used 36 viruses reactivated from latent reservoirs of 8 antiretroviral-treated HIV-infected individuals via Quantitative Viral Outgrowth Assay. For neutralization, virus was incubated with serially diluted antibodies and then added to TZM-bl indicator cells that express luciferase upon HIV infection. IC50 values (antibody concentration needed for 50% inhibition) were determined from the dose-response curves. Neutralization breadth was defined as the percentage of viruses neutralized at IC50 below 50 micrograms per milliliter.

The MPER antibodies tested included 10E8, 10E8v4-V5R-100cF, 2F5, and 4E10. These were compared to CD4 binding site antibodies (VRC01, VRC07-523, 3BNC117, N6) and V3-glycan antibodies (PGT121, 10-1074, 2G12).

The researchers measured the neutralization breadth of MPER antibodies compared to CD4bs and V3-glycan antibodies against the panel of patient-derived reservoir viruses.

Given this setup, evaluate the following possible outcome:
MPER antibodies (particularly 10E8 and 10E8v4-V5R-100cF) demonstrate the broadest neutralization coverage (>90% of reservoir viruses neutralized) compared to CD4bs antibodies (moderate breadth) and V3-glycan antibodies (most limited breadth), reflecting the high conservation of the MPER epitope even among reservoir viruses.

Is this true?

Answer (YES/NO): NO